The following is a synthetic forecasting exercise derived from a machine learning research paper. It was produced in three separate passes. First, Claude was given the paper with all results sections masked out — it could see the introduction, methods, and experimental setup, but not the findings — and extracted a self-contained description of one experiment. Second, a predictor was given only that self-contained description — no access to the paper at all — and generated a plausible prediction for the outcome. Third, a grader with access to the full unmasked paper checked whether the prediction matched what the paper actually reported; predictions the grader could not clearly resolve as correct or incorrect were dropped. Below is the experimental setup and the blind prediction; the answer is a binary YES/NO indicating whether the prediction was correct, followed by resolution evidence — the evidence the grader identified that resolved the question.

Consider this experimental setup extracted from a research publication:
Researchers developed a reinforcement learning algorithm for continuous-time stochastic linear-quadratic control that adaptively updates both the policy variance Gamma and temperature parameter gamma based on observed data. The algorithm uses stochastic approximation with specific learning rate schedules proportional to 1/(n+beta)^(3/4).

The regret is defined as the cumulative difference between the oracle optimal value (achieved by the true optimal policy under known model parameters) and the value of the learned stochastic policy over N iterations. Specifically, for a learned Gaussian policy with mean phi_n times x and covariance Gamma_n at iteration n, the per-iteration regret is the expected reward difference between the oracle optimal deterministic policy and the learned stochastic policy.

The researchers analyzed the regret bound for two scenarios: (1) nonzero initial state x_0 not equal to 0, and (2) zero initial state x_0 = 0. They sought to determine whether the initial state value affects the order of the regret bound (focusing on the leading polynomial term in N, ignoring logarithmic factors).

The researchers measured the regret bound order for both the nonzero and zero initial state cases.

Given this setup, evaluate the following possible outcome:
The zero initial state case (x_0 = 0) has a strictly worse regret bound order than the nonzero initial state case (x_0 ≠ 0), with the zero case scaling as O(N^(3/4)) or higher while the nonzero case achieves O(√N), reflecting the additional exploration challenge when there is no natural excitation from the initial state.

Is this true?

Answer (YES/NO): NO